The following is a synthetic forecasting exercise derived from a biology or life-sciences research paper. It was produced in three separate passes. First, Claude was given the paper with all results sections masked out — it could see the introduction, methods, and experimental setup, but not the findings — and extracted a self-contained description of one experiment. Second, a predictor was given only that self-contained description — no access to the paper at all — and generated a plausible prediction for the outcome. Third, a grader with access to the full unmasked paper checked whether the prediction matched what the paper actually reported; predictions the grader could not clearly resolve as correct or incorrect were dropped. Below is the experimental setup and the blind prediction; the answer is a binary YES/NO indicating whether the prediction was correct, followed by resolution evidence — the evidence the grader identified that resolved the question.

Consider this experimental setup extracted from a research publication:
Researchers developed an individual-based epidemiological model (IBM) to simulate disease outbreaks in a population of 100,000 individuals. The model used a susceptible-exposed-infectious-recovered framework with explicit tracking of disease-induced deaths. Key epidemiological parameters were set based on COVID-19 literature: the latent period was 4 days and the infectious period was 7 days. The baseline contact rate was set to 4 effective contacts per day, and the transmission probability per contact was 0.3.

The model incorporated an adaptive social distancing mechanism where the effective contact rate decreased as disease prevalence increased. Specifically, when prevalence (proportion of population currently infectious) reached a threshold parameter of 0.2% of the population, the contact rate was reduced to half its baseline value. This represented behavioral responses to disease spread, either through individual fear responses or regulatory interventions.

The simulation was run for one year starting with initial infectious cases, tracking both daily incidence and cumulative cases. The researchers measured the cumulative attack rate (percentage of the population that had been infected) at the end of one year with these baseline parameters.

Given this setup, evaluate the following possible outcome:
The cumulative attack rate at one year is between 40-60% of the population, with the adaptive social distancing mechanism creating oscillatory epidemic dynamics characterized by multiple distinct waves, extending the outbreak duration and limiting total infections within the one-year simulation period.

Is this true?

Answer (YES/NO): NO